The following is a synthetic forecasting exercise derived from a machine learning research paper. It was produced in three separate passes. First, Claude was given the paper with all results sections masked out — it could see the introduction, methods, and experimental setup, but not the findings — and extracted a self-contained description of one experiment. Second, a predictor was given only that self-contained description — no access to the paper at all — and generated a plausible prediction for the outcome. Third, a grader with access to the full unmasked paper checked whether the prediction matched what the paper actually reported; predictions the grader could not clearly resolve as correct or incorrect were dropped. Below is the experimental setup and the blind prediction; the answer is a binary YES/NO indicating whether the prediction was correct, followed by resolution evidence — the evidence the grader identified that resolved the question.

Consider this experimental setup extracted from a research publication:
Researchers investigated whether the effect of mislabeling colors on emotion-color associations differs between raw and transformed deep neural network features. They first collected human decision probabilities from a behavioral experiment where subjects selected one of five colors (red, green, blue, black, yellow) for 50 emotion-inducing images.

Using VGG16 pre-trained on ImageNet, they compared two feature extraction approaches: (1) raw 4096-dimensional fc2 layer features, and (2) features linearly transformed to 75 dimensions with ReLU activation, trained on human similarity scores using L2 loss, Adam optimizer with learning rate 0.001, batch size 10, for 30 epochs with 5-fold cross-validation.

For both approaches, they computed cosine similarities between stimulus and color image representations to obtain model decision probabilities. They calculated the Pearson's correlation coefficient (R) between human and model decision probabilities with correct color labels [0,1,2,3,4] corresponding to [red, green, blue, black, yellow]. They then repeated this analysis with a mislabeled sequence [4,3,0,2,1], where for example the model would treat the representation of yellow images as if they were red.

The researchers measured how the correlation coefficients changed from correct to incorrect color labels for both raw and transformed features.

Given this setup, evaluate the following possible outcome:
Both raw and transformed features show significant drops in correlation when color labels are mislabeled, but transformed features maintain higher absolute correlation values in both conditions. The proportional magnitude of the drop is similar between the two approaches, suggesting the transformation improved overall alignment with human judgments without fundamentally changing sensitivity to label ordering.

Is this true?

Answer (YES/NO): YES